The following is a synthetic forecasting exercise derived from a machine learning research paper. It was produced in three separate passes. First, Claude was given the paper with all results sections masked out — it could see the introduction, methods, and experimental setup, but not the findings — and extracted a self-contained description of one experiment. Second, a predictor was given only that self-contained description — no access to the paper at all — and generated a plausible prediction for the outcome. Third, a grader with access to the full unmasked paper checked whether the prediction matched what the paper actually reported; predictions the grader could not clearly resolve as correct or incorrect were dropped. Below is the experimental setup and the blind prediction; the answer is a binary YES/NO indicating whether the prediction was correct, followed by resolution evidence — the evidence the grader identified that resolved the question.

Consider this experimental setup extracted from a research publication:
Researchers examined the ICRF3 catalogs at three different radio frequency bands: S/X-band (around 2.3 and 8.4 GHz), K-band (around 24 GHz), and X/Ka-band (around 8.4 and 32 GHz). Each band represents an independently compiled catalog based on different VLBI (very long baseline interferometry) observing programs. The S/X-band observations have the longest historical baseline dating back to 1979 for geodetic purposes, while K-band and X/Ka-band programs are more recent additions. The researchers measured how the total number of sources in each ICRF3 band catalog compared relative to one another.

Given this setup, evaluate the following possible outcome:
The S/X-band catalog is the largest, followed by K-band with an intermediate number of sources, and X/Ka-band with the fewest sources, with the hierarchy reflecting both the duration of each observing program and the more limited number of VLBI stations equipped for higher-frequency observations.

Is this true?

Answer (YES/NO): YES